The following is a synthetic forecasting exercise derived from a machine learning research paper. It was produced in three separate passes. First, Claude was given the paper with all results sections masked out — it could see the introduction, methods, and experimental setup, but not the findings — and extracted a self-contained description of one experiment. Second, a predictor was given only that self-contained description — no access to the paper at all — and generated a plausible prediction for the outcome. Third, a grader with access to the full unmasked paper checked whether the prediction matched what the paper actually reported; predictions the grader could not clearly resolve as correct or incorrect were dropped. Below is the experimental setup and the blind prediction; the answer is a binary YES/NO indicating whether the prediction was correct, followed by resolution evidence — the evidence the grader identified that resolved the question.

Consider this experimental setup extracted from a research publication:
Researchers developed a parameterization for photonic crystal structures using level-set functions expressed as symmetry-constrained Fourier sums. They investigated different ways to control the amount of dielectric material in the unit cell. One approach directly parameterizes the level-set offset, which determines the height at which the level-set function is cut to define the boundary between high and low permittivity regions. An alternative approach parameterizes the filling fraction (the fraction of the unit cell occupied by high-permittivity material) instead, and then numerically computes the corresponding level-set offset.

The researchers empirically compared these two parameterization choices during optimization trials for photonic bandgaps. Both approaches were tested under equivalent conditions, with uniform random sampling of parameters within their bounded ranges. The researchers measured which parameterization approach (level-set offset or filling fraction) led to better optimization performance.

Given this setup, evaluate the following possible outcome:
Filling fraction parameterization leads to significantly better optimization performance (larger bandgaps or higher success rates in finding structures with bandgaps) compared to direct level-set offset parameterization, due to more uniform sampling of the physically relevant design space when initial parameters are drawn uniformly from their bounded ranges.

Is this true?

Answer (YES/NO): YES